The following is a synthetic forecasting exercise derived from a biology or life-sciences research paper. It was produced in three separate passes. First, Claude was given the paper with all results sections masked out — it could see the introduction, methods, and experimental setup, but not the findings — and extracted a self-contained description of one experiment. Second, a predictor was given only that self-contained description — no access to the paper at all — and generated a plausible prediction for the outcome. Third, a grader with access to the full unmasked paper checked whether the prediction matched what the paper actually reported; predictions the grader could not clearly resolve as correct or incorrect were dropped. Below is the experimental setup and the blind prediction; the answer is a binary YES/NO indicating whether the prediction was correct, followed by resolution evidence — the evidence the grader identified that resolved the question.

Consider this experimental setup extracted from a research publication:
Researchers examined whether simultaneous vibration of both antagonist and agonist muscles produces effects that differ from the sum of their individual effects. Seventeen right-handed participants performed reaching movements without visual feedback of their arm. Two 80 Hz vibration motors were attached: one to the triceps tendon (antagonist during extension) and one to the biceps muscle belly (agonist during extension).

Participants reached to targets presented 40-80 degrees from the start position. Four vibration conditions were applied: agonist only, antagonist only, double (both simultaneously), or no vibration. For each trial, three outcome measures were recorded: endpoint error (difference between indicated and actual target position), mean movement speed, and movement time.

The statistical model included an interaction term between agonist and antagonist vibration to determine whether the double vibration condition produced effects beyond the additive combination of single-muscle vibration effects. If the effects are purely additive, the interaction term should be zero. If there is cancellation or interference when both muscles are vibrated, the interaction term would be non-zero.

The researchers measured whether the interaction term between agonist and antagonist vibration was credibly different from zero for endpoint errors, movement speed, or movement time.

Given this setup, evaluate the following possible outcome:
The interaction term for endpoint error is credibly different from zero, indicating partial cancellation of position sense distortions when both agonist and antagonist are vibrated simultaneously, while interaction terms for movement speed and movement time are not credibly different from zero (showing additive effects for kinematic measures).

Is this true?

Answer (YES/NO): NO